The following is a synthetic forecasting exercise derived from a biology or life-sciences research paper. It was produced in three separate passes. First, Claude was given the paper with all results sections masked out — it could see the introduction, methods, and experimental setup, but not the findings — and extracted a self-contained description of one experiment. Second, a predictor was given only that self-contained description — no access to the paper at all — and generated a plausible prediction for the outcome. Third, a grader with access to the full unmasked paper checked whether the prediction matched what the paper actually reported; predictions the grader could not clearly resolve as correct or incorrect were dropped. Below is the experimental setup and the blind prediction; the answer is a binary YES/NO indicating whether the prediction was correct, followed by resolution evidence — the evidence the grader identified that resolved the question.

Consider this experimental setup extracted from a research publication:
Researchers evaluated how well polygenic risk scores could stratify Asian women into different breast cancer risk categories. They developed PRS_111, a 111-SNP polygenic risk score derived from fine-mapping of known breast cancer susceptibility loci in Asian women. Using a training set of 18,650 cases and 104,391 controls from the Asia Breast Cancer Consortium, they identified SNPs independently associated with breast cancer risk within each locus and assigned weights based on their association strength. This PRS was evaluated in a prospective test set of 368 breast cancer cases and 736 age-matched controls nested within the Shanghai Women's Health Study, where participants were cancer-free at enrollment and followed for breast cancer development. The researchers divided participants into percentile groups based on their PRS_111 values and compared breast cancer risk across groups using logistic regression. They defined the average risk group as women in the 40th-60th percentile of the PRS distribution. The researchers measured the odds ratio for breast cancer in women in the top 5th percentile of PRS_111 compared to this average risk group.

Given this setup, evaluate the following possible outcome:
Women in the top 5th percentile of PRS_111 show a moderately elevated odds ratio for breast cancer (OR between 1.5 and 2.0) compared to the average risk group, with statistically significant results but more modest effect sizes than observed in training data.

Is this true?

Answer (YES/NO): NO